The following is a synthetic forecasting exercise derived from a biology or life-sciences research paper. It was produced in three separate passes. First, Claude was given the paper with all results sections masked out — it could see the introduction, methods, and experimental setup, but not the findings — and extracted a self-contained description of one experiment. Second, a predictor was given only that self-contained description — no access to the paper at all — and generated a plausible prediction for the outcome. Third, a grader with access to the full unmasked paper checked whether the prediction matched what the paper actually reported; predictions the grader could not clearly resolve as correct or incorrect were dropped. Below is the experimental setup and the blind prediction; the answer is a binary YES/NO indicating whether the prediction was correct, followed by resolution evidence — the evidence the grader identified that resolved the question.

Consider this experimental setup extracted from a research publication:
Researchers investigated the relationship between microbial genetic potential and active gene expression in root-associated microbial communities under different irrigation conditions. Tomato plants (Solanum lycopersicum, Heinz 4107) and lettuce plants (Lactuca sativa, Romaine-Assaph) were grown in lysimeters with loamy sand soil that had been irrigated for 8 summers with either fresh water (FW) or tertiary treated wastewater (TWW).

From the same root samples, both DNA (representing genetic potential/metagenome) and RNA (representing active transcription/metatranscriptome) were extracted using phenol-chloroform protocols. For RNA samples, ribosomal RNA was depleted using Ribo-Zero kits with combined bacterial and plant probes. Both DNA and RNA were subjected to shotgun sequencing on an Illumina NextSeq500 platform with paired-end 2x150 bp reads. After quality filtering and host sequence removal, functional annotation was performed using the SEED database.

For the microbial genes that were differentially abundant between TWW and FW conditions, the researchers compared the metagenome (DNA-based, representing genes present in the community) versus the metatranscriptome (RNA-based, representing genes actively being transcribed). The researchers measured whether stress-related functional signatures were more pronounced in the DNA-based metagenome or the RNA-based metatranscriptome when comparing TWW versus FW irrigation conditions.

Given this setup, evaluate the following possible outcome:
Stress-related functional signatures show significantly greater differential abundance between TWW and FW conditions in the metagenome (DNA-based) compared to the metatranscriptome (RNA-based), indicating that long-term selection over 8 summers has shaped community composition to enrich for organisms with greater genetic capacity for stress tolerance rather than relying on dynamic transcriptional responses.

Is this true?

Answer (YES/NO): NO